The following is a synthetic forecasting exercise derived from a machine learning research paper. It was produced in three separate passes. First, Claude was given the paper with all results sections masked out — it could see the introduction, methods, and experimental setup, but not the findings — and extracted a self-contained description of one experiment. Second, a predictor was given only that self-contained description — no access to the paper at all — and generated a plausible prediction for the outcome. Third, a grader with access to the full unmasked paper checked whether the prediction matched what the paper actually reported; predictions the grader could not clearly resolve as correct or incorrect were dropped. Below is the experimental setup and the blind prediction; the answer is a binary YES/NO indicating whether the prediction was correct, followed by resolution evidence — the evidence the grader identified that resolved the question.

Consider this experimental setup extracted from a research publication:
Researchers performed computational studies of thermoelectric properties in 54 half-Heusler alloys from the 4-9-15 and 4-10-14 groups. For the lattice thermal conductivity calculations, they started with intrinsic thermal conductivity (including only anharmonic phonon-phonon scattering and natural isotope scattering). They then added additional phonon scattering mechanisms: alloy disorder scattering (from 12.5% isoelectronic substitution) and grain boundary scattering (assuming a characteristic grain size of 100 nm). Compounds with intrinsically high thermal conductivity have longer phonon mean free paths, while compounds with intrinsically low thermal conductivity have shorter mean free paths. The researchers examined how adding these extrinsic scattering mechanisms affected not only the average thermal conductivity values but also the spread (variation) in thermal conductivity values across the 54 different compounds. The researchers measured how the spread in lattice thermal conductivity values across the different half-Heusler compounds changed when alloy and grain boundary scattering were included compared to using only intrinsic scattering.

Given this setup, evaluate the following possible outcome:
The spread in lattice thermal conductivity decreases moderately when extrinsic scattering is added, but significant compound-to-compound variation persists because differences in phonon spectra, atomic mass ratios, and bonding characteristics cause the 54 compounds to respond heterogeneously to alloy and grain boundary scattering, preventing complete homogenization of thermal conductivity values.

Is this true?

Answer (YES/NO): NO